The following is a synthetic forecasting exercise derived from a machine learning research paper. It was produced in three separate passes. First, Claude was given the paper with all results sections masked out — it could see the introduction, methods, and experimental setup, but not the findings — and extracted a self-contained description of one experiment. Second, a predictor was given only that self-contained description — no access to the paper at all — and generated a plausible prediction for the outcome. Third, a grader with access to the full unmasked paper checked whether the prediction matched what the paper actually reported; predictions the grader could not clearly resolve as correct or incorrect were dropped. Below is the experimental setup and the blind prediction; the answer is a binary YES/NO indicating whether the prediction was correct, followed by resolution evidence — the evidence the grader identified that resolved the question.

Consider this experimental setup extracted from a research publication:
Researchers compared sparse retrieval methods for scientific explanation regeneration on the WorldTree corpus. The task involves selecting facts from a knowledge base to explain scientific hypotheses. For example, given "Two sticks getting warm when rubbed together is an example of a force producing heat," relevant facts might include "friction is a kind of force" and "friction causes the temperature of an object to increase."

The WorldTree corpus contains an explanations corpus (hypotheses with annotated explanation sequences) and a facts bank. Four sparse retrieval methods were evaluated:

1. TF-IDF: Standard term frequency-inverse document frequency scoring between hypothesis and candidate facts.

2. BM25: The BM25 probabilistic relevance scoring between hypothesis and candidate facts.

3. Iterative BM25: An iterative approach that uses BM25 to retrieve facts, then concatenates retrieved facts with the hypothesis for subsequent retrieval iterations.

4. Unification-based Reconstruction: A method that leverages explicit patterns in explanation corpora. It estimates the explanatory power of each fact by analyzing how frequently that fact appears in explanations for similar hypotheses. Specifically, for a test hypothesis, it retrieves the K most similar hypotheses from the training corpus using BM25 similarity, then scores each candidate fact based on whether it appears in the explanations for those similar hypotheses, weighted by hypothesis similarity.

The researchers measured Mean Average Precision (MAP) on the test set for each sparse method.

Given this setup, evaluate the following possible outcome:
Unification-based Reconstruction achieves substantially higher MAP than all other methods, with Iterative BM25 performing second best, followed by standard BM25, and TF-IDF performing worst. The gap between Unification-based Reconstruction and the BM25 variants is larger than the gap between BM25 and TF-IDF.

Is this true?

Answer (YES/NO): YES